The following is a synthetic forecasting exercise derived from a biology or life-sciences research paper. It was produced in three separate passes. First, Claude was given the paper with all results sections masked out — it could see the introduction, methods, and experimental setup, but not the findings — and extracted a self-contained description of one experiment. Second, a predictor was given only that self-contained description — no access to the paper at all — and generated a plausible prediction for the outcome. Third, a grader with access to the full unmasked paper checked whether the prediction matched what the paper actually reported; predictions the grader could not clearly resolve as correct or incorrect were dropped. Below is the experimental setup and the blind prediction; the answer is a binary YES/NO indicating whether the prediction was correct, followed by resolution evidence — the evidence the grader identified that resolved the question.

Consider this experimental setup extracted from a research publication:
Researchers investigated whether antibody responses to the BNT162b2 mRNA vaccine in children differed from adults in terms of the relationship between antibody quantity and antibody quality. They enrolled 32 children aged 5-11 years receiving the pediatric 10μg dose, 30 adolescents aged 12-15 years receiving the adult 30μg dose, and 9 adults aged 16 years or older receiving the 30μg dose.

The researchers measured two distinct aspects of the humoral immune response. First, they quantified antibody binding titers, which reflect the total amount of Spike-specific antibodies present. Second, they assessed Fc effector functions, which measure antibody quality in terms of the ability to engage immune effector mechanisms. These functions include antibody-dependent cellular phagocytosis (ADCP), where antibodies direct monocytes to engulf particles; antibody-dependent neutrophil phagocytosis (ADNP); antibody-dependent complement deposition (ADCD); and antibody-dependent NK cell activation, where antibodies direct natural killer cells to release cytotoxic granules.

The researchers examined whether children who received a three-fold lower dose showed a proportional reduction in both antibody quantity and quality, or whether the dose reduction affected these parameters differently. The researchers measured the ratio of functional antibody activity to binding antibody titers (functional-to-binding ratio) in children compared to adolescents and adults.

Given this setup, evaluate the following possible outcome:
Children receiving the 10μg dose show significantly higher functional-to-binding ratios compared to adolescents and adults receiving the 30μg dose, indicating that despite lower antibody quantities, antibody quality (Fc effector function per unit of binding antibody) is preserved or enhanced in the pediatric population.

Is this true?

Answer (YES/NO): YES